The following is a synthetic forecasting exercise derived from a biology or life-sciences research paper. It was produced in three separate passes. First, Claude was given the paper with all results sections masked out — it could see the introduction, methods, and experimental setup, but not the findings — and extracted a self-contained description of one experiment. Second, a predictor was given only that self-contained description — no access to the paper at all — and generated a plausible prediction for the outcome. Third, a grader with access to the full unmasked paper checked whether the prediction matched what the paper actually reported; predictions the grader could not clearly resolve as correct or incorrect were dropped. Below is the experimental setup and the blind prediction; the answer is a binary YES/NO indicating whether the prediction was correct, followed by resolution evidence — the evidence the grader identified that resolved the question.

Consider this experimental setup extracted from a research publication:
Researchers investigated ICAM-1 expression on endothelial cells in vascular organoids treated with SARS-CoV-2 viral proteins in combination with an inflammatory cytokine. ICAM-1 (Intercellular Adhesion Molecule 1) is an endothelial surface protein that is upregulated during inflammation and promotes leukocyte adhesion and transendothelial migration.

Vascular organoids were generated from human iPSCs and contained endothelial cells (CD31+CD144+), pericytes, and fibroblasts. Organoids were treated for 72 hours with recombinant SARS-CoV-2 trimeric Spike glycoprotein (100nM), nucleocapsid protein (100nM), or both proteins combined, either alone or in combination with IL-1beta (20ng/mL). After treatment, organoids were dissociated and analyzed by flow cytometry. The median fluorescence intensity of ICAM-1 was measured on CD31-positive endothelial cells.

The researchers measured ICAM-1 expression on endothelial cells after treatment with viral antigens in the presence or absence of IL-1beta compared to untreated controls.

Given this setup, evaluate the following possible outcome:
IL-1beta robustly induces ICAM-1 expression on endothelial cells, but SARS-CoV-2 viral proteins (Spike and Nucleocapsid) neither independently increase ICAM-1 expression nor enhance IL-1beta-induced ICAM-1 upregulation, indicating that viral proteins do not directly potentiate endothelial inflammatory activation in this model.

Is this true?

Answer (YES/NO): YES